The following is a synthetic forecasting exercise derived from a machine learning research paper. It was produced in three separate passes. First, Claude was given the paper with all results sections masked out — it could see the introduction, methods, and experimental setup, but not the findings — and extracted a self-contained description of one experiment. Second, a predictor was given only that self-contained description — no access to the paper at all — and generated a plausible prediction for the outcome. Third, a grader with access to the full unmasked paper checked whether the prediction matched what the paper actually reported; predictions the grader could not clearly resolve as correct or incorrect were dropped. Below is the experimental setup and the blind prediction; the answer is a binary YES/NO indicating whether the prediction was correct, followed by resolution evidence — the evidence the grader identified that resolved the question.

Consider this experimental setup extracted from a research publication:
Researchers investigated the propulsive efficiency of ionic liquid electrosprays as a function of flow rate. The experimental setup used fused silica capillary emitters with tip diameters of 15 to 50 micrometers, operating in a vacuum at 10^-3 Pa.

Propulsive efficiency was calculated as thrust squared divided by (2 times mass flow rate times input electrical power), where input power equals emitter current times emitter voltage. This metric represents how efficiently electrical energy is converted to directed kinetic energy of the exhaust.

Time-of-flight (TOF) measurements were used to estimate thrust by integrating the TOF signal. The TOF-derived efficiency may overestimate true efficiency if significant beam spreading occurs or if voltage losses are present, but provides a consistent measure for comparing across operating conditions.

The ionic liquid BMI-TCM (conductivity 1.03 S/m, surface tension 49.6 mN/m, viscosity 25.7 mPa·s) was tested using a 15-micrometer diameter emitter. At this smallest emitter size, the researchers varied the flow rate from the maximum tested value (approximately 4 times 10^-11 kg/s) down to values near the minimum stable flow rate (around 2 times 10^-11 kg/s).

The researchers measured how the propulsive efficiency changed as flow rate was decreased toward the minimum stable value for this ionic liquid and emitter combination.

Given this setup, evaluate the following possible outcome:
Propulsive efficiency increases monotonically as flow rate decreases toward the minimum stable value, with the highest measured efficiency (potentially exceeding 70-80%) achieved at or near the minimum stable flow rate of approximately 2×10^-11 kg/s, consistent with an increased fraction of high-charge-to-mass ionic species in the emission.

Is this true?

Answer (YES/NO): NO